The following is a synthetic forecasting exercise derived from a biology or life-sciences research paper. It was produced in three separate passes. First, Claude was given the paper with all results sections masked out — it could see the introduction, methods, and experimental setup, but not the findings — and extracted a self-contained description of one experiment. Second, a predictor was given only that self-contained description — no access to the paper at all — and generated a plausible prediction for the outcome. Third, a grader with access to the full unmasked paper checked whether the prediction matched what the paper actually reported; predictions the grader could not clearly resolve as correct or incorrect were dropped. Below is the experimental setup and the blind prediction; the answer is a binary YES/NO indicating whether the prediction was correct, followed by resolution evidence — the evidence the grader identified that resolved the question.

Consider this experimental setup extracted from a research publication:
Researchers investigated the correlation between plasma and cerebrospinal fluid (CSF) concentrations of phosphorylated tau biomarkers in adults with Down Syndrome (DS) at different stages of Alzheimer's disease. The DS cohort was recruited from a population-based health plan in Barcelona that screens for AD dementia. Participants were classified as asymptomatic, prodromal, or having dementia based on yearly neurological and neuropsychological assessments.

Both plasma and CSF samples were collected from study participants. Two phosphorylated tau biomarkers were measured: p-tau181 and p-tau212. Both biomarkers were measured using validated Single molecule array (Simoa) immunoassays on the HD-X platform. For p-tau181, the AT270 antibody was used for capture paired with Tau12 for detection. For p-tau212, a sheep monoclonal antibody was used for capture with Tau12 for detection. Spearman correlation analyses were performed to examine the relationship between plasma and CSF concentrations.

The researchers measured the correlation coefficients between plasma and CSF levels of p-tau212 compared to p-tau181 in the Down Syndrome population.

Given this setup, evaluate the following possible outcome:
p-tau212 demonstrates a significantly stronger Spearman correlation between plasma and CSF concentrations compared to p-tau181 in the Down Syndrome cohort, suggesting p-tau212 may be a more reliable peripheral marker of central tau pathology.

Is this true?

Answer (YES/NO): YES